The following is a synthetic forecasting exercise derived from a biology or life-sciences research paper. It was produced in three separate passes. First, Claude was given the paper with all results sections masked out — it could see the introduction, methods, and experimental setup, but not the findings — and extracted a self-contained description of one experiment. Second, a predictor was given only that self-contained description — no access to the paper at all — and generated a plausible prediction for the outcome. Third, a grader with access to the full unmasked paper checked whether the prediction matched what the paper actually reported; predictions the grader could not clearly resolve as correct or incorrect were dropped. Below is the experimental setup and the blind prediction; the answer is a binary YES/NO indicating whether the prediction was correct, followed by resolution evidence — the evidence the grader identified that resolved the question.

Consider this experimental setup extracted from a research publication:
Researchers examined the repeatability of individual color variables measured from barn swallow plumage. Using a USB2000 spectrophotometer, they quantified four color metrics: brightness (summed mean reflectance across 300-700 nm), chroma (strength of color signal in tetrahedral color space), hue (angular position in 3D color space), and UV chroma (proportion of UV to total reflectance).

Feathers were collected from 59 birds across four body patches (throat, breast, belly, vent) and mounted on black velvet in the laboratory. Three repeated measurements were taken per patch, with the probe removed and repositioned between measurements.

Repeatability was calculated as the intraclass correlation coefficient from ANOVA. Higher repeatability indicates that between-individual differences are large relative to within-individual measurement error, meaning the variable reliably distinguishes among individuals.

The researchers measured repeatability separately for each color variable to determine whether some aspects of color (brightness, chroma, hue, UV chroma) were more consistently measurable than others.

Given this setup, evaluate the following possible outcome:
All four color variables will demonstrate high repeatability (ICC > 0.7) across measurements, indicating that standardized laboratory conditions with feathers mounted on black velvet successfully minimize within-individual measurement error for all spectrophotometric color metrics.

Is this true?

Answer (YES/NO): NO